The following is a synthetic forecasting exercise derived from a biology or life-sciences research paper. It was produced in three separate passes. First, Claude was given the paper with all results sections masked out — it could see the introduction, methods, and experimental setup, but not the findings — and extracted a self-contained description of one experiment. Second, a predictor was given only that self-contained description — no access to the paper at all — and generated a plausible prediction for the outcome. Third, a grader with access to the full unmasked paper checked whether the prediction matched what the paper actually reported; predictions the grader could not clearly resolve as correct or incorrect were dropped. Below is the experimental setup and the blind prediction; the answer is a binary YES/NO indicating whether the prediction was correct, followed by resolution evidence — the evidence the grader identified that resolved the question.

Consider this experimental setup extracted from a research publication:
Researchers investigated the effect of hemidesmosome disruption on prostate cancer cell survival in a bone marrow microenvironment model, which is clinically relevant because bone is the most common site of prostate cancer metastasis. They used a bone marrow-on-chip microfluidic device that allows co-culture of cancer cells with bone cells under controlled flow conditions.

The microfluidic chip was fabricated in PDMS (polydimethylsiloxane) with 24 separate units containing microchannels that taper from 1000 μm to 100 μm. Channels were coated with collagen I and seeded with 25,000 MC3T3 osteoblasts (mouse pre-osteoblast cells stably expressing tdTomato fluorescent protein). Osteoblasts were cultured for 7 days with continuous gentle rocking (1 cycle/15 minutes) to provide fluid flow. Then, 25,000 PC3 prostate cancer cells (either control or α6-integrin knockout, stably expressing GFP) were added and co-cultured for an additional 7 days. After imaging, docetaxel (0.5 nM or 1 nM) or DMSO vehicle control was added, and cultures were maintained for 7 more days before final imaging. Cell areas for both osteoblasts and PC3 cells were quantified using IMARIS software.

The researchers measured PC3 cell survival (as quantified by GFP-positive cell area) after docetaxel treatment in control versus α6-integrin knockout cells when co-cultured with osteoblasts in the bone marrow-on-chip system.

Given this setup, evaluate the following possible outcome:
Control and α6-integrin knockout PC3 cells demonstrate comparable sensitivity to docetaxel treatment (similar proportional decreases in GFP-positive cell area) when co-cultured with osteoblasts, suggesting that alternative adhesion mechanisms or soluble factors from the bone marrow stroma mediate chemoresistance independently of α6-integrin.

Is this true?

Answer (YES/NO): NO